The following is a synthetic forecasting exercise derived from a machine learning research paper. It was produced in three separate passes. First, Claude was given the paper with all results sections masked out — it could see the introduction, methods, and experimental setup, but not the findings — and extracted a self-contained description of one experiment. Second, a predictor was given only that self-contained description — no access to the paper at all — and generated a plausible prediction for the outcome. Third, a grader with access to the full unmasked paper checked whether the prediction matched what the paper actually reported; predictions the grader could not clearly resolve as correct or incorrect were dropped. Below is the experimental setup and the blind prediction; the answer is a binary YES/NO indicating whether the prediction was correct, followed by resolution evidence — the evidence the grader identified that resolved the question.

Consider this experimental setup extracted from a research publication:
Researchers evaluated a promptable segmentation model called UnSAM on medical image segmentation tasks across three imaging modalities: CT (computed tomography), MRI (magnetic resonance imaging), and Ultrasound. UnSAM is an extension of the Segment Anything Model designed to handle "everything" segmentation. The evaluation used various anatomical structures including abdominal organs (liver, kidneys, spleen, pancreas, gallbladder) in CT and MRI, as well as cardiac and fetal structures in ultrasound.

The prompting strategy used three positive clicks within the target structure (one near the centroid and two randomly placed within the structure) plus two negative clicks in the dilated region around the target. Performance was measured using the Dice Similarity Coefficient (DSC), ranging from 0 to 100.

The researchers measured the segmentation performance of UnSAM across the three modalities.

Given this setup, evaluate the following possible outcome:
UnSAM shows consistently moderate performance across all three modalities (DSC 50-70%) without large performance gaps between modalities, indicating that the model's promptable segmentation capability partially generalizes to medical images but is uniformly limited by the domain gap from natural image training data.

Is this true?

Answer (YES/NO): NO